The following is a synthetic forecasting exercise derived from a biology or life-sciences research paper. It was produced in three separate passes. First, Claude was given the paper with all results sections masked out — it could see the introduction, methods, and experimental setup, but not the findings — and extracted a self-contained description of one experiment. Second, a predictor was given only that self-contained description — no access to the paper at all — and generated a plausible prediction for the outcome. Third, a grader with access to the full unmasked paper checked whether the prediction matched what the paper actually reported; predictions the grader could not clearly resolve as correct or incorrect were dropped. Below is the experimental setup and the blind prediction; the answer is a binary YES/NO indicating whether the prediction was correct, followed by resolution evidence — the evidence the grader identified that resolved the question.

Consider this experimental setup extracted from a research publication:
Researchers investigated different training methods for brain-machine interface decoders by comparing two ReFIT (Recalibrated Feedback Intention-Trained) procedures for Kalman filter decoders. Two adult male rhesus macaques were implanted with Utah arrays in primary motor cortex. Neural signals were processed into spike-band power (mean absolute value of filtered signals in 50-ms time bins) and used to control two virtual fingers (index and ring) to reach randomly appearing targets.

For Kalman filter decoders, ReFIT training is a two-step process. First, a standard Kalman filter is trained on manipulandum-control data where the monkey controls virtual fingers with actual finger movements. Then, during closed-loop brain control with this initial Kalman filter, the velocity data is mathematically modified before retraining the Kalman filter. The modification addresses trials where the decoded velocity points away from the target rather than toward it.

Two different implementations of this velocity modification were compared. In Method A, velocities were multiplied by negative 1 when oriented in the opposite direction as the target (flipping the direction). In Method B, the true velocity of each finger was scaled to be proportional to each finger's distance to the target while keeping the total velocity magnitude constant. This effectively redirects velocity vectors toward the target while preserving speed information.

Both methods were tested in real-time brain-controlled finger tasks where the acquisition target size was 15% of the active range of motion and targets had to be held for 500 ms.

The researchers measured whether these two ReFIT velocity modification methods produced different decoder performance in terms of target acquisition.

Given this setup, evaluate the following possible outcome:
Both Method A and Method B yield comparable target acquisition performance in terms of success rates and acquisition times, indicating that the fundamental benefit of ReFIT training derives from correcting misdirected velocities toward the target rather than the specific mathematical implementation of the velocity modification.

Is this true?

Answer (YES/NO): YES